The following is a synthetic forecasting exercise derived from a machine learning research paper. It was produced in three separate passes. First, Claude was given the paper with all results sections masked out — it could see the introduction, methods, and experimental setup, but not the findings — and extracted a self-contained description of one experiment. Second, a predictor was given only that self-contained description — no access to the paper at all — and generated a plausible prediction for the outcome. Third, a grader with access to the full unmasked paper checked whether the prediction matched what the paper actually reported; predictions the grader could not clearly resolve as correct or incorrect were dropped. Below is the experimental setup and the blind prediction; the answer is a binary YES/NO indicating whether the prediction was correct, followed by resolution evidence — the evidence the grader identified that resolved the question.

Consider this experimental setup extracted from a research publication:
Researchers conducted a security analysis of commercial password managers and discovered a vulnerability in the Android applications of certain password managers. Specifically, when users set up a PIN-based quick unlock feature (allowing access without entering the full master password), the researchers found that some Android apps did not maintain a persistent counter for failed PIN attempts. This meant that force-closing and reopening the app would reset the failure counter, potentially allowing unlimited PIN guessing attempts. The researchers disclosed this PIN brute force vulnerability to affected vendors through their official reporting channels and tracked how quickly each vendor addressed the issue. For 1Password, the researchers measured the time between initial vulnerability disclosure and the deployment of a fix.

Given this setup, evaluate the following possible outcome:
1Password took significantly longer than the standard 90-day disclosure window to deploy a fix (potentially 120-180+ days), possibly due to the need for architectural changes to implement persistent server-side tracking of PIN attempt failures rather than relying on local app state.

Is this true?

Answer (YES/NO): NO